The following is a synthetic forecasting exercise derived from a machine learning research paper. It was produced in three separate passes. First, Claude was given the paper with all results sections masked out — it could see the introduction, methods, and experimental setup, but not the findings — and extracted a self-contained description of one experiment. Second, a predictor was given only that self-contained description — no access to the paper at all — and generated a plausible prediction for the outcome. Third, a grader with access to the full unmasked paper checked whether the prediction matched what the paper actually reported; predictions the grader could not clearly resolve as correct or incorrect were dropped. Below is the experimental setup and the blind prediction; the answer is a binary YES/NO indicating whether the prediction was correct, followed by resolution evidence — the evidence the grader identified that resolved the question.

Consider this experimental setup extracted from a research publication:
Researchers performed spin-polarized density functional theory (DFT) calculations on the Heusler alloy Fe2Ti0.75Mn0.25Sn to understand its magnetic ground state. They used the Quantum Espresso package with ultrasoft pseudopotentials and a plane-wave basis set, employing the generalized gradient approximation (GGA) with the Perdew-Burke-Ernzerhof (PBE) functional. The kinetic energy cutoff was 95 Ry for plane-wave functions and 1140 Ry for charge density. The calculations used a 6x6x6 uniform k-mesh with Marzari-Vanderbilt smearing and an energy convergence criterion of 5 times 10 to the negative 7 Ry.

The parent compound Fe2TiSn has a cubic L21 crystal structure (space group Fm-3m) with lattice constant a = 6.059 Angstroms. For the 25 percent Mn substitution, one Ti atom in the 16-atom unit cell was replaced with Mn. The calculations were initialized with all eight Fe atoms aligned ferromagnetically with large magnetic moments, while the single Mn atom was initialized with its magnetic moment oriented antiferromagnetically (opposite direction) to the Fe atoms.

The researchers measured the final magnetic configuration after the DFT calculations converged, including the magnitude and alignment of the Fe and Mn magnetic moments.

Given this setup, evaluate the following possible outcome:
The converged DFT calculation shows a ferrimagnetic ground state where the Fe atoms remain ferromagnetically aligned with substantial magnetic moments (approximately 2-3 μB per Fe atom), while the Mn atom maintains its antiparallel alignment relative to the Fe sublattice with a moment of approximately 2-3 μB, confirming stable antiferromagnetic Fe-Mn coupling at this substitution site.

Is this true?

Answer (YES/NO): NO